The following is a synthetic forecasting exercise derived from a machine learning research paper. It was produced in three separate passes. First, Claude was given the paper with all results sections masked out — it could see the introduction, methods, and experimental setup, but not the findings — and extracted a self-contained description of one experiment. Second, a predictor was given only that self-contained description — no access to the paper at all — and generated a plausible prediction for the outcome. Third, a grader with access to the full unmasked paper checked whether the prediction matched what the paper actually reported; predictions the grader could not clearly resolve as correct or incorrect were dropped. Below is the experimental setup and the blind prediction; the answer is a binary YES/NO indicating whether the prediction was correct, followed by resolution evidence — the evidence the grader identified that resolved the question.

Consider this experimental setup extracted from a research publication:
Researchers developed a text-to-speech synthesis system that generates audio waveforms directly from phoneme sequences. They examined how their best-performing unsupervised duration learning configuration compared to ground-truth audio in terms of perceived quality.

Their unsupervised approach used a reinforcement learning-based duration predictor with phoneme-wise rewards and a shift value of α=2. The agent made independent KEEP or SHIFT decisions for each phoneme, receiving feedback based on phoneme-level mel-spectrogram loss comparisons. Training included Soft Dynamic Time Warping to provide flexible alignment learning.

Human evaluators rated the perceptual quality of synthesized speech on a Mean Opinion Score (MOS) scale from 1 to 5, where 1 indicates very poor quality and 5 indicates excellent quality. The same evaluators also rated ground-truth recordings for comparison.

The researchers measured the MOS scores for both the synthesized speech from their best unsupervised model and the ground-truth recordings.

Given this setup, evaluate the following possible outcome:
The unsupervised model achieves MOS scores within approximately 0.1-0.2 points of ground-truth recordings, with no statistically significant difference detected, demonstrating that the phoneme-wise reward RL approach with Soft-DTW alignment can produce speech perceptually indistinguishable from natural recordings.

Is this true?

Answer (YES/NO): NO